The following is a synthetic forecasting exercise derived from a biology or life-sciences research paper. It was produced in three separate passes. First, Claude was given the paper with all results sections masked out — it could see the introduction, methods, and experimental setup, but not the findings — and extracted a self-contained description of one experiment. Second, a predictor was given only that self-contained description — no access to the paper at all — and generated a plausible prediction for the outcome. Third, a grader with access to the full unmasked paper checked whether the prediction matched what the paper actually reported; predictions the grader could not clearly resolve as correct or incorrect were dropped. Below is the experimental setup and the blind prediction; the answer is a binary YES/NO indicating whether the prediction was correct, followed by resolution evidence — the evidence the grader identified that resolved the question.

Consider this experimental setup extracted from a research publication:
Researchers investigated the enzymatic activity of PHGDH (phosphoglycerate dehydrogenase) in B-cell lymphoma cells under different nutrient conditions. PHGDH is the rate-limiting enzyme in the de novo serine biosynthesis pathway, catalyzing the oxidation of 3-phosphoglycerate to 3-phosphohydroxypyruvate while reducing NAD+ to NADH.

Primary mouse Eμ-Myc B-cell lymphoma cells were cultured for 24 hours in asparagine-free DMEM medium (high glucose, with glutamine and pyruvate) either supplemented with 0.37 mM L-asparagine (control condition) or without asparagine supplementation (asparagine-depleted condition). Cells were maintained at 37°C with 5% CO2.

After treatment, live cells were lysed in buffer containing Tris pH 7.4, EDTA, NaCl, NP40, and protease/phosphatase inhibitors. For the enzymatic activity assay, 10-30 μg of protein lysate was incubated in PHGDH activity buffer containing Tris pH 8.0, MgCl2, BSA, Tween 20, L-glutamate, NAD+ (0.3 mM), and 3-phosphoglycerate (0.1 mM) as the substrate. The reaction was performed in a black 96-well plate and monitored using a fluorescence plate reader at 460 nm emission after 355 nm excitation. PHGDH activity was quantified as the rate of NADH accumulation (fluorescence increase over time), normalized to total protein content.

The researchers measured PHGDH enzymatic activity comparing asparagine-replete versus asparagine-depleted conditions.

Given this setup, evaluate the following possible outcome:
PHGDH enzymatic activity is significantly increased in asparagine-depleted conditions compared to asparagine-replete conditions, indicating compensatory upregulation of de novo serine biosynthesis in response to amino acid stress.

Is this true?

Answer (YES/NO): YES